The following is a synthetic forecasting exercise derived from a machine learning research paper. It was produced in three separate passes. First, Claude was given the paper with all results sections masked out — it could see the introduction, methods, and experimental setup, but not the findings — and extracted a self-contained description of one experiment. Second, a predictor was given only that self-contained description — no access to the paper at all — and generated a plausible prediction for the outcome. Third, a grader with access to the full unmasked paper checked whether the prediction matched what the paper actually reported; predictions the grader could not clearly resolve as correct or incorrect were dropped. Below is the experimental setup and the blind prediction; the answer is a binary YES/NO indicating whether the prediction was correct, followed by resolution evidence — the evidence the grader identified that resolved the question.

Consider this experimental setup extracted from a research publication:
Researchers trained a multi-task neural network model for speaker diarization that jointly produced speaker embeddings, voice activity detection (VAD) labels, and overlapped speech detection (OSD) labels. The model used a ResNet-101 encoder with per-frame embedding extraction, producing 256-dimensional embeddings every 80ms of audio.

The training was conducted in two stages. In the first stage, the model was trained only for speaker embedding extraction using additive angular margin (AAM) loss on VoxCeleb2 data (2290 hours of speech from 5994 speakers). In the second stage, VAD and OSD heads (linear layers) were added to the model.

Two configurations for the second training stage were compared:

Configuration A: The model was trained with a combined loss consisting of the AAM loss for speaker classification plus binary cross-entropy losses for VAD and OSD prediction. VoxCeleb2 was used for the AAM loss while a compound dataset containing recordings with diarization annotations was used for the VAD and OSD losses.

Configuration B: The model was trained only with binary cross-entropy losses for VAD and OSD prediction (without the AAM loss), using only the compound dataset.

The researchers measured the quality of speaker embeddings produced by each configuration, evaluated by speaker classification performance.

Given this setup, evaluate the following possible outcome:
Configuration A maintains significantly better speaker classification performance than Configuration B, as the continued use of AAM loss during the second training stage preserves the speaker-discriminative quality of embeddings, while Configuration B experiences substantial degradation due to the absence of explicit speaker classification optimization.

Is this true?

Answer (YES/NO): YES